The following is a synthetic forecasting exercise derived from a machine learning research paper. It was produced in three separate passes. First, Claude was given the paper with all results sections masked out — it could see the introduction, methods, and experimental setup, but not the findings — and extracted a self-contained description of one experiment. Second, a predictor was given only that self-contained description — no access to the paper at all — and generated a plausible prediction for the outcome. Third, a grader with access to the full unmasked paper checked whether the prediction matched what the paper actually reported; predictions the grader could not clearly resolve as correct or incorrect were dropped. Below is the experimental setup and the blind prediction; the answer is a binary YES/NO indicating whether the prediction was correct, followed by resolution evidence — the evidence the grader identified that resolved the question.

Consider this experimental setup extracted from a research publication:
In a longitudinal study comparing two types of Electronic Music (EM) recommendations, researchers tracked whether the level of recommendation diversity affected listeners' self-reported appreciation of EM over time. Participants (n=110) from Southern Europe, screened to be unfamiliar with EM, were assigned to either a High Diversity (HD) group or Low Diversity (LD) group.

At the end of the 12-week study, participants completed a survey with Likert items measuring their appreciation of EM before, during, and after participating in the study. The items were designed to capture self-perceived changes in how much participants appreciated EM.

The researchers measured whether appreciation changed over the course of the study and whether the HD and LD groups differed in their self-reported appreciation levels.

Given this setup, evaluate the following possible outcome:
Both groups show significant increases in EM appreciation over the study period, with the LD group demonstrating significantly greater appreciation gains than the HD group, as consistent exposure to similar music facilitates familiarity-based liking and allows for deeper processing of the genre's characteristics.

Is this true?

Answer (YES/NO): NO